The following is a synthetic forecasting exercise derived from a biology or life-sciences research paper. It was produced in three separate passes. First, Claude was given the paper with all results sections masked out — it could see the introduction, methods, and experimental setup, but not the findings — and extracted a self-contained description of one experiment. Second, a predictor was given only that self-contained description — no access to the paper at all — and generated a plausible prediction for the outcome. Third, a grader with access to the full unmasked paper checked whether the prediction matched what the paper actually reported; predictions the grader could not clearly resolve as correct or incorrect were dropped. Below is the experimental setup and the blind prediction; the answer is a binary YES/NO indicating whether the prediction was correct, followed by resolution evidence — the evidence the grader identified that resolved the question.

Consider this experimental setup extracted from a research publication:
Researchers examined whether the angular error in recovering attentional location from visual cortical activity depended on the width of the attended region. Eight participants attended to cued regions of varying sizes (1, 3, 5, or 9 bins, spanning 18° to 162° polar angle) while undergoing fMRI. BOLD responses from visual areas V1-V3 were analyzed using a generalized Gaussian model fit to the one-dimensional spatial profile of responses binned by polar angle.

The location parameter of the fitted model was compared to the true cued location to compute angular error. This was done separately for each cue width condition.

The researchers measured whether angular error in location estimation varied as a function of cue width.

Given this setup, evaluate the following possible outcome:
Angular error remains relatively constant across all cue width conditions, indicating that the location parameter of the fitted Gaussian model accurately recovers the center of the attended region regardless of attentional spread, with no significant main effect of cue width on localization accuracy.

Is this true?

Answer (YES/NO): NO